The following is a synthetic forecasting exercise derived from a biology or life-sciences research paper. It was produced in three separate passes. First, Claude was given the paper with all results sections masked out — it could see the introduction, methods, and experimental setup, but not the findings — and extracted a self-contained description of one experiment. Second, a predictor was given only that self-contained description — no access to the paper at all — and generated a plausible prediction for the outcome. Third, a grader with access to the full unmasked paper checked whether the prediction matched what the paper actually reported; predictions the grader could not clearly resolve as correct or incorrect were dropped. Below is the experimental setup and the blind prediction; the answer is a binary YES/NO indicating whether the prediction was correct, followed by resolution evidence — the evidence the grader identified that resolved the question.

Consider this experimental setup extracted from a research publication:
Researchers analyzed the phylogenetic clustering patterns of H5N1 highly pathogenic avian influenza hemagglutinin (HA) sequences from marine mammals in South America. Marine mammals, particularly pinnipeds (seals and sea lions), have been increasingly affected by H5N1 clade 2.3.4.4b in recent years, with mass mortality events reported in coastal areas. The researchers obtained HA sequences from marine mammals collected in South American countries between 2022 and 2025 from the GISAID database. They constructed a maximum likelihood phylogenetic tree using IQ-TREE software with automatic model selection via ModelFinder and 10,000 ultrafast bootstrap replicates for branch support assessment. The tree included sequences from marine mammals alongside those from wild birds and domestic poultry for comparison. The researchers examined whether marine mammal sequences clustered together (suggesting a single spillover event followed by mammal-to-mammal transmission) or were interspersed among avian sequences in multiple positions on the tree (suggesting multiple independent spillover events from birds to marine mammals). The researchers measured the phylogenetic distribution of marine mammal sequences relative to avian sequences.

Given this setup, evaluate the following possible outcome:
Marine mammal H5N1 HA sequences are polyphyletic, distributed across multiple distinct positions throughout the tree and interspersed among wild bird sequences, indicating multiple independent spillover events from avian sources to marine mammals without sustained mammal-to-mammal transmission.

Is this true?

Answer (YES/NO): NO